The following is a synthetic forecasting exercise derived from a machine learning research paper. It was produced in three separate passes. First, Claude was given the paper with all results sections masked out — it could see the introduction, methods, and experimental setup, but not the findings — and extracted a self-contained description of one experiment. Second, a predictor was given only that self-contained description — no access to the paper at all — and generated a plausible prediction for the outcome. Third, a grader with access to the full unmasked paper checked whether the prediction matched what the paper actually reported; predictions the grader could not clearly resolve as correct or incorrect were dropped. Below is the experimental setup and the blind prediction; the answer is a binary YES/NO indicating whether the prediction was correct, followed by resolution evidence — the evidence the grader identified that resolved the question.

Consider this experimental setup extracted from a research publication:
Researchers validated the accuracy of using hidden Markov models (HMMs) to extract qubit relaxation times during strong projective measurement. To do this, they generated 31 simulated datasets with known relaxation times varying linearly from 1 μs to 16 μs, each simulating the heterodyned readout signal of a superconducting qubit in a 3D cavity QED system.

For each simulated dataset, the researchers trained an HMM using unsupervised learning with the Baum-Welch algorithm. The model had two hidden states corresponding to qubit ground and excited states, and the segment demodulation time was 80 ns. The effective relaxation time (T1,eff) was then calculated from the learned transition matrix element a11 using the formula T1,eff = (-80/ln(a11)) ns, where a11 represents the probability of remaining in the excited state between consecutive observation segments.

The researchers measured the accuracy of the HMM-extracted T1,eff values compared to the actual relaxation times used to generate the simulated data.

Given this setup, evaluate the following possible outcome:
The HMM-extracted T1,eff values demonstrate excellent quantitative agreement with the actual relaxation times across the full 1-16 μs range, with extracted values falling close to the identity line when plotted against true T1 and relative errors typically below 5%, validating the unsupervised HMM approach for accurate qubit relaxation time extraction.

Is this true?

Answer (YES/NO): YES